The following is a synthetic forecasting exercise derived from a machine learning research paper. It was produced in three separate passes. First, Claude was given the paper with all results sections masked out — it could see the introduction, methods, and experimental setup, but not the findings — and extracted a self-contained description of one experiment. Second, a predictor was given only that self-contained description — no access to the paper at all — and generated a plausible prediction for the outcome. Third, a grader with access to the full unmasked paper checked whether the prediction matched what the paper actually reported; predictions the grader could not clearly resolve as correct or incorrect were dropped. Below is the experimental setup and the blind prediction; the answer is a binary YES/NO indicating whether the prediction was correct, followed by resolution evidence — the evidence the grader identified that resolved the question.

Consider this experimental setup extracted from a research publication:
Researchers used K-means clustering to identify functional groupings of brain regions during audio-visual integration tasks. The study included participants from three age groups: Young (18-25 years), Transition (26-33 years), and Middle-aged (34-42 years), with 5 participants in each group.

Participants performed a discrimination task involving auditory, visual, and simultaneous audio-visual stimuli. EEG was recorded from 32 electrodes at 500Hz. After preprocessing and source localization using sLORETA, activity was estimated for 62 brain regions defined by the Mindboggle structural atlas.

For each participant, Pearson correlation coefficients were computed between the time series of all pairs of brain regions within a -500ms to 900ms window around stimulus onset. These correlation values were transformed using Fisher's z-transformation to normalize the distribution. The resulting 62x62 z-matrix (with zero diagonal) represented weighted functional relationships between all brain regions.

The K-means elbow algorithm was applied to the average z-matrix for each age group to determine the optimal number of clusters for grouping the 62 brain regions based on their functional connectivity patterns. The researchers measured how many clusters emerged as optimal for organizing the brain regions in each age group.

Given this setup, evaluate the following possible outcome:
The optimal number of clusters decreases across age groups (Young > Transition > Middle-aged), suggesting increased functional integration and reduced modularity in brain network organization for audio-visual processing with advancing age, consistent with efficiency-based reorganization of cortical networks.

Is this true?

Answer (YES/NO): NO